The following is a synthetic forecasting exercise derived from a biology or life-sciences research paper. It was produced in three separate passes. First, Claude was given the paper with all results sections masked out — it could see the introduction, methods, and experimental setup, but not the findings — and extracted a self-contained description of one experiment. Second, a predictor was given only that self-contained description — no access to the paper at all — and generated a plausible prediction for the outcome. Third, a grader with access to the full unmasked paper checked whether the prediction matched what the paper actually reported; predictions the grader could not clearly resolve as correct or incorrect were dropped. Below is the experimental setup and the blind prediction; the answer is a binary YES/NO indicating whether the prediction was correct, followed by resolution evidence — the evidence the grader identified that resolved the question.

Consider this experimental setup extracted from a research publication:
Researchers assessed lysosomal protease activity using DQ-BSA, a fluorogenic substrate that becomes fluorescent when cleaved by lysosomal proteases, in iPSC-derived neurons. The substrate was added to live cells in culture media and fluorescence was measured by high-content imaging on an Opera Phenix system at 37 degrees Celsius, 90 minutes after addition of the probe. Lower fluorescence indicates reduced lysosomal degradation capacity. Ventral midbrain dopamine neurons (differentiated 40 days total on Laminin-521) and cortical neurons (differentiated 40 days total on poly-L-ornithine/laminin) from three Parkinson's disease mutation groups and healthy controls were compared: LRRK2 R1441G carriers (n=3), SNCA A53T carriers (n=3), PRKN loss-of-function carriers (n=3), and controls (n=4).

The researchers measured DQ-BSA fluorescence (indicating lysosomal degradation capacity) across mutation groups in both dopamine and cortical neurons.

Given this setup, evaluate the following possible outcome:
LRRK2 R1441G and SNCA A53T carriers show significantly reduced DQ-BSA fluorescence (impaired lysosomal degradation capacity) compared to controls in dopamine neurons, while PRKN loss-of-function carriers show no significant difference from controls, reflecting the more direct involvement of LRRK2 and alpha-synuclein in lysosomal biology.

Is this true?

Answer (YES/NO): NO